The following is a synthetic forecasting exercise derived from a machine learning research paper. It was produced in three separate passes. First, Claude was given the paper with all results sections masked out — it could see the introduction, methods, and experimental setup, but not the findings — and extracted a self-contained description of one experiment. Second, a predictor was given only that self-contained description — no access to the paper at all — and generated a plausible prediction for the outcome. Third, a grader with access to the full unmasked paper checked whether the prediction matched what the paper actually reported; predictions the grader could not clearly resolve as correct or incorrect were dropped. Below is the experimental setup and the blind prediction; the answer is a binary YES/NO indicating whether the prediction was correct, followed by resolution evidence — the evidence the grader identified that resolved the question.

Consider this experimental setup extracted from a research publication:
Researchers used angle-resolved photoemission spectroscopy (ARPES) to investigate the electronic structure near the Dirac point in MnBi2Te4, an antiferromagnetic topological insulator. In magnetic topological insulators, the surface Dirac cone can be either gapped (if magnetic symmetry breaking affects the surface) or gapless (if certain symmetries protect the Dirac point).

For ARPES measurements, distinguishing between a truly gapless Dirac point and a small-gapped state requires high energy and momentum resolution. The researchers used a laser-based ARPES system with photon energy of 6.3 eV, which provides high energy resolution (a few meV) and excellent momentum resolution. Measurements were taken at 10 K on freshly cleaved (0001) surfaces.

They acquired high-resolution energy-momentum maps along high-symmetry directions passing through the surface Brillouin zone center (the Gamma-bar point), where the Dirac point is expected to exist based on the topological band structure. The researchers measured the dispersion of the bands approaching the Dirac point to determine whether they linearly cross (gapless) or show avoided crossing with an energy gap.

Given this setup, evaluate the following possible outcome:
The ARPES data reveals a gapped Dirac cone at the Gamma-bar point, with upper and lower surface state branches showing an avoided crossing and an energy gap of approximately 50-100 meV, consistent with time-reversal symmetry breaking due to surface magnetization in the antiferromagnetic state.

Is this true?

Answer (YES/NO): NO